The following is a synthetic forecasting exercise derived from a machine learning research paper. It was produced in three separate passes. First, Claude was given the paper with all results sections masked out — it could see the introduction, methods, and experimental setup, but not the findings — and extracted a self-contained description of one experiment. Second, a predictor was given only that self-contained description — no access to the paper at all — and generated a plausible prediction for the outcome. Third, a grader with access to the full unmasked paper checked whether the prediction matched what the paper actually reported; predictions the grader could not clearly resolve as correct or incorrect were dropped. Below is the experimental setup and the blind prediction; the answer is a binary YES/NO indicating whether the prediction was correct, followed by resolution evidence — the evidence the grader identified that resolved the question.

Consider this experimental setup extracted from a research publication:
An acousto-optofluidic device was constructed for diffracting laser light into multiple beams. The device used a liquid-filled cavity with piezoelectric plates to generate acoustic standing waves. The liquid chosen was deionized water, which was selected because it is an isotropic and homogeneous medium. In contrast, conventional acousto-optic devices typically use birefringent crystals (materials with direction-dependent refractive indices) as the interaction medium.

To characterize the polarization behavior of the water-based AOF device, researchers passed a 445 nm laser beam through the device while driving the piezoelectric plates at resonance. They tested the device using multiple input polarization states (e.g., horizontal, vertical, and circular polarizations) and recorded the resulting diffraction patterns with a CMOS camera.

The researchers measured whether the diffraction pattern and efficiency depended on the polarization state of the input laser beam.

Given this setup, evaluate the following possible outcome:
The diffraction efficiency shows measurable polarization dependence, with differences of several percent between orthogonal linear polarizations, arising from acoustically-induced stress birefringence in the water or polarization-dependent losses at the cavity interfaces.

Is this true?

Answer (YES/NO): NO